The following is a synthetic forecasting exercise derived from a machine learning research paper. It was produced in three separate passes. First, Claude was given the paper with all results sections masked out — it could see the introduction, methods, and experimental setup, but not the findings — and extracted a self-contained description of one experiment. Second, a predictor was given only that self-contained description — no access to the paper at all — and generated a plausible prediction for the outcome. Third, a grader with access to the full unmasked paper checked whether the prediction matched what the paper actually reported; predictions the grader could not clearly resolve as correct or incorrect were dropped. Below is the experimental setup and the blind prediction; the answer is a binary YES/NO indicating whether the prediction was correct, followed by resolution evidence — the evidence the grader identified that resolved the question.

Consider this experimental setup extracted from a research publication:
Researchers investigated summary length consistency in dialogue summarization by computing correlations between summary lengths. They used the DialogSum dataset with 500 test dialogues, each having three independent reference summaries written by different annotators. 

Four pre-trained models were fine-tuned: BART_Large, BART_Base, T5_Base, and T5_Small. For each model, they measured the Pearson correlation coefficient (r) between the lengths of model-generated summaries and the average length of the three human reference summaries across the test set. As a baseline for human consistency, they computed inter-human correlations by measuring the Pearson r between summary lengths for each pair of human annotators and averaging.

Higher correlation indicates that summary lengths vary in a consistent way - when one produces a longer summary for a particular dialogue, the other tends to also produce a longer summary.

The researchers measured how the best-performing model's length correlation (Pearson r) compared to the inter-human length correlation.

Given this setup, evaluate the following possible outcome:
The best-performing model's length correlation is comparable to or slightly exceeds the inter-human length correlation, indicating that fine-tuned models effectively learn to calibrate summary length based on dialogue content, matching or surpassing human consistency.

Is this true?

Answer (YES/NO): NO